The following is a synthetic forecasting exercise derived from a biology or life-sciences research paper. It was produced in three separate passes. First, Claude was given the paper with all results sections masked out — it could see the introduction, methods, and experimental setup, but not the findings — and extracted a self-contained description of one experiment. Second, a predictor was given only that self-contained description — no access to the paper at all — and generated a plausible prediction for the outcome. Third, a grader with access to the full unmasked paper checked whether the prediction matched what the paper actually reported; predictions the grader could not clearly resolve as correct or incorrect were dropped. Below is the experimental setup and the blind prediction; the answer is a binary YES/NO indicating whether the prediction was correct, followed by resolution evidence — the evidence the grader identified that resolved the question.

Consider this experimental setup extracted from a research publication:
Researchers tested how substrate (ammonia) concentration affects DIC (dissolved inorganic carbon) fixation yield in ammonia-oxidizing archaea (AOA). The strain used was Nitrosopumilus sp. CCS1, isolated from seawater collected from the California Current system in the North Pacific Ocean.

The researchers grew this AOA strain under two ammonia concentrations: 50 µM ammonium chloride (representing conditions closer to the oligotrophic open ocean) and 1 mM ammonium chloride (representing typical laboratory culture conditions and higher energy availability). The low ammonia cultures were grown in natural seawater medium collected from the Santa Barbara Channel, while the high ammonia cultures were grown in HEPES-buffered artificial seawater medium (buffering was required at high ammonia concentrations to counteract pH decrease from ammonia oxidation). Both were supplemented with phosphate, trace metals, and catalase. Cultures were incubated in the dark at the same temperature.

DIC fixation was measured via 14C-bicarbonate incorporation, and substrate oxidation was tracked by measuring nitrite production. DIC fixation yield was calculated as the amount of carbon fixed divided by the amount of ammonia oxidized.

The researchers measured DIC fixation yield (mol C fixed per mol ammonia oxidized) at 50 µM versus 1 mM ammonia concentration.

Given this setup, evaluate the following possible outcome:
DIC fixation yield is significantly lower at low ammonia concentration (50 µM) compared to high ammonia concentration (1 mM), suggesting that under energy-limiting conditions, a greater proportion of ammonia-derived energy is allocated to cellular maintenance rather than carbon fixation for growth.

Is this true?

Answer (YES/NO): NO